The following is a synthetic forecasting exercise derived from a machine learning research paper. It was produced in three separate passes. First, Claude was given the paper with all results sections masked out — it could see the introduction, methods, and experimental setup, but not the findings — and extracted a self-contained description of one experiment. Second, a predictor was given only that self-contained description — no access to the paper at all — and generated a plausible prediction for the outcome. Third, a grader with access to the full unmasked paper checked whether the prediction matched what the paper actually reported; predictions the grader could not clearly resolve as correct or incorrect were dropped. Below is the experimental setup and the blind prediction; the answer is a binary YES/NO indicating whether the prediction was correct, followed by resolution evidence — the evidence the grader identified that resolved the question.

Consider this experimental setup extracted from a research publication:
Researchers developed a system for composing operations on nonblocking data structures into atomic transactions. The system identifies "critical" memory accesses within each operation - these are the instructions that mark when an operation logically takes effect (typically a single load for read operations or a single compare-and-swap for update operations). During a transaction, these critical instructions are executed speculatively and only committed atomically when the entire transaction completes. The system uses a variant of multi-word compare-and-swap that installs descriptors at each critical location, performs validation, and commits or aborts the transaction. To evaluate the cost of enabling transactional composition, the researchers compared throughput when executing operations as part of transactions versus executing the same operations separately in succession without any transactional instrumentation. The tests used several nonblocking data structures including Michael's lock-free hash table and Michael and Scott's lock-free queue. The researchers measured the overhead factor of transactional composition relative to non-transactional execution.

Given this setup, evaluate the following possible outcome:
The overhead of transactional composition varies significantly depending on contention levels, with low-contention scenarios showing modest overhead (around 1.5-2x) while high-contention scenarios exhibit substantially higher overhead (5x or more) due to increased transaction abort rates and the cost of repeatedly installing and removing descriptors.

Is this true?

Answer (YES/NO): NO